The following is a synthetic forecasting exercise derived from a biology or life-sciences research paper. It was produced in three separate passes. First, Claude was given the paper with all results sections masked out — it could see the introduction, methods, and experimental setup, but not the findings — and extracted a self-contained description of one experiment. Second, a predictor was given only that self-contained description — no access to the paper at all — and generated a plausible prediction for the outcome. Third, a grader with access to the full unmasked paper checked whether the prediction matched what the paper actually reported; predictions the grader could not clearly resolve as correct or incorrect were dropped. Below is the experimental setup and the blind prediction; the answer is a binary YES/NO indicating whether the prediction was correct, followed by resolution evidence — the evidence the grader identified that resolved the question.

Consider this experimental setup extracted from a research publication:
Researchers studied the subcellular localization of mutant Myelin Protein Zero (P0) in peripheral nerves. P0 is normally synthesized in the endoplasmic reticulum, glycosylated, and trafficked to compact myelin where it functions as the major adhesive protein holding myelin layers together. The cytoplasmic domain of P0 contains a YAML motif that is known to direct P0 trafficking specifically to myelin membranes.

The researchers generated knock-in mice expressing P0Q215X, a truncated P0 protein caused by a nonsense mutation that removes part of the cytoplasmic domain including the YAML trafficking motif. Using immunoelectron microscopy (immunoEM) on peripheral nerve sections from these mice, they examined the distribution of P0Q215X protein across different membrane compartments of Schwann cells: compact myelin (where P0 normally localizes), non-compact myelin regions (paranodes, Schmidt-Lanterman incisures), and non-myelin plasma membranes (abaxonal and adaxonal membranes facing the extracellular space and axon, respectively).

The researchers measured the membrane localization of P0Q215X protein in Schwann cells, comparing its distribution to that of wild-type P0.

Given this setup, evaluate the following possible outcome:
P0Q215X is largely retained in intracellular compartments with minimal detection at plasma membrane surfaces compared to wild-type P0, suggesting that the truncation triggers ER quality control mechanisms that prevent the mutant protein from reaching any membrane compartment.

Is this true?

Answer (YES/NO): NO